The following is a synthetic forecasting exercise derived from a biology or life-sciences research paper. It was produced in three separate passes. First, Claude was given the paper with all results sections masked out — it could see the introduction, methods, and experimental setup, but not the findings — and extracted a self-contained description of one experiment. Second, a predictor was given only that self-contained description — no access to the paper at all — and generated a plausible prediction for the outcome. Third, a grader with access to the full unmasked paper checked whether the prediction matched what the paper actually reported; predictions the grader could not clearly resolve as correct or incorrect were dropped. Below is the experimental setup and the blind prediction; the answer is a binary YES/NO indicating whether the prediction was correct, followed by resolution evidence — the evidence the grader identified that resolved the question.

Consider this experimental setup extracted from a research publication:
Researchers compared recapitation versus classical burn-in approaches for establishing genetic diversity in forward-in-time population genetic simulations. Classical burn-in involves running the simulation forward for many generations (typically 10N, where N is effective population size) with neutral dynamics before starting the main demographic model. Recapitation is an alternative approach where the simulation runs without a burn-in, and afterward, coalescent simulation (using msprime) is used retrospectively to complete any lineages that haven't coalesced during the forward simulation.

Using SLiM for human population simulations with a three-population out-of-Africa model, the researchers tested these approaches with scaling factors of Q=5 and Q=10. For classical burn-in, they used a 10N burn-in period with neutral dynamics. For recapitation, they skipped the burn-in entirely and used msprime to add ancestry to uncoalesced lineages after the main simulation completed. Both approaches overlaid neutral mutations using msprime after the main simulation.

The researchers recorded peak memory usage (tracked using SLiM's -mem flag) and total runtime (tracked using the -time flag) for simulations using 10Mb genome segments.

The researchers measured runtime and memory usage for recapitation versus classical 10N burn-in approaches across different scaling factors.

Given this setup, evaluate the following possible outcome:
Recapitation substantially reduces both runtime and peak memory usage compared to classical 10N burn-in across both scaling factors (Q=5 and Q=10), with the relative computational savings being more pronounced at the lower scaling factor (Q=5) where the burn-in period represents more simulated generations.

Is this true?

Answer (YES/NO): NO